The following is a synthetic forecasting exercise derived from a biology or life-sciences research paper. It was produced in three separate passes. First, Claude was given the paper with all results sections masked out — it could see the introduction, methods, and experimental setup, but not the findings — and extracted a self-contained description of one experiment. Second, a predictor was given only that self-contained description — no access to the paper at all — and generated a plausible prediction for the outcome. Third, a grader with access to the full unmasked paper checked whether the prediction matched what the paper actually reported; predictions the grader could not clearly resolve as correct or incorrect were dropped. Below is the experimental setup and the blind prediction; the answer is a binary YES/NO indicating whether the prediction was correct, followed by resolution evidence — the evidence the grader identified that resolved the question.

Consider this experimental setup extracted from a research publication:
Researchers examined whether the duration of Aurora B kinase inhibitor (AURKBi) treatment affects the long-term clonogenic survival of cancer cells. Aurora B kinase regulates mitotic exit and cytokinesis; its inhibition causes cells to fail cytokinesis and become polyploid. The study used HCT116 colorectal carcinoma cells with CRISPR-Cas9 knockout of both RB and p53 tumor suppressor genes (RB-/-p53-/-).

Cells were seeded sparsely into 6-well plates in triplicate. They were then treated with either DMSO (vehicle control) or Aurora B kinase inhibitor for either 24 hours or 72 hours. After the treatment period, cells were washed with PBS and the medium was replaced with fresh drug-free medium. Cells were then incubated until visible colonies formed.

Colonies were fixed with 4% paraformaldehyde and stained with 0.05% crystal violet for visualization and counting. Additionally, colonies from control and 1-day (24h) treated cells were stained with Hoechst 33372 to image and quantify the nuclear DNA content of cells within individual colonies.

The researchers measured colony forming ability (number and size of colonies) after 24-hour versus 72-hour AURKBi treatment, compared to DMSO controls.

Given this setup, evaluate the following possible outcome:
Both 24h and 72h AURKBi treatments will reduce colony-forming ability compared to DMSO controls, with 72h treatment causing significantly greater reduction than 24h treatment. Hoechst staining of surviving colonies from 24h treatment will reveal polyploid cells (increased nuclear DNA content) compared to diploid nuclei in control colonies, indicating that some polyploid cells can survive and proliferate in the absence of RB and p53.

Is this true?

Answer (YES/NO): YES